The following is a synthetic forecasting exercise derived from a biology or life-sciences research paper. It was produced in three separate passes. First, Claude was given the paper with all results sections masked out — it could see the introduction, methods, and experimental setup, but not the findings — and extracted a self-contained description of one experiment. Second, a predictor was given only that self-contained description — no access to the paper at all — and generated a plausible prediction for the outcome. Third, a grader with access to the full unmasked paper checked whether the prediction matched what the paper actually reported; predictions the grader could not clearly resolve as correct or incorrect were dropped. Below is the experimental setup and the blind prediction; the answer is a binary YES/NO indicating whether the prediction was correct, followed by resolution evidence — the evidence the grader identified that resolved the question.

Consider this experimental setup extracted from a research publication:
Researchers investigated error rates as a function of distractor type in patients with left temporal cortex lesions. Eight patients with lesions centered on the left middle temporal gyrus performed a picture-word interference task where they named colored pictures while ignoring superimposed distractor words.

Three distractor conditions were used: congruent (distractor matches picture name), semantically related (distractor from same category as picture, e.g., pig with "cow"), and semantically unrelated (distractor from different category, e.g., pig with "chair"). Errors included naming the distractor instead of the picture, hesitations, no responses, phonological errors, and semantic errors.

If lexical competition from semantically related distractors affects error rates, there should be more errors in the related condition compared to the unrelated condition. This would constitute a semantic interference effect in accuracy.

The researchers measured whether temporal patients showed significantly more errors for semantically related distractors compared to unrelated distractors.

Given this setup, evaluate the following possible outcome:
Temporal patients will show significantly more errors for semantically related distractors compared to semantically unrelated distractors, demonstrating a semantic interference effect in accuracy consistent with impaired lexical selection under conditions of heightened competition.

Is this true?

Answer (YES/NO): YES